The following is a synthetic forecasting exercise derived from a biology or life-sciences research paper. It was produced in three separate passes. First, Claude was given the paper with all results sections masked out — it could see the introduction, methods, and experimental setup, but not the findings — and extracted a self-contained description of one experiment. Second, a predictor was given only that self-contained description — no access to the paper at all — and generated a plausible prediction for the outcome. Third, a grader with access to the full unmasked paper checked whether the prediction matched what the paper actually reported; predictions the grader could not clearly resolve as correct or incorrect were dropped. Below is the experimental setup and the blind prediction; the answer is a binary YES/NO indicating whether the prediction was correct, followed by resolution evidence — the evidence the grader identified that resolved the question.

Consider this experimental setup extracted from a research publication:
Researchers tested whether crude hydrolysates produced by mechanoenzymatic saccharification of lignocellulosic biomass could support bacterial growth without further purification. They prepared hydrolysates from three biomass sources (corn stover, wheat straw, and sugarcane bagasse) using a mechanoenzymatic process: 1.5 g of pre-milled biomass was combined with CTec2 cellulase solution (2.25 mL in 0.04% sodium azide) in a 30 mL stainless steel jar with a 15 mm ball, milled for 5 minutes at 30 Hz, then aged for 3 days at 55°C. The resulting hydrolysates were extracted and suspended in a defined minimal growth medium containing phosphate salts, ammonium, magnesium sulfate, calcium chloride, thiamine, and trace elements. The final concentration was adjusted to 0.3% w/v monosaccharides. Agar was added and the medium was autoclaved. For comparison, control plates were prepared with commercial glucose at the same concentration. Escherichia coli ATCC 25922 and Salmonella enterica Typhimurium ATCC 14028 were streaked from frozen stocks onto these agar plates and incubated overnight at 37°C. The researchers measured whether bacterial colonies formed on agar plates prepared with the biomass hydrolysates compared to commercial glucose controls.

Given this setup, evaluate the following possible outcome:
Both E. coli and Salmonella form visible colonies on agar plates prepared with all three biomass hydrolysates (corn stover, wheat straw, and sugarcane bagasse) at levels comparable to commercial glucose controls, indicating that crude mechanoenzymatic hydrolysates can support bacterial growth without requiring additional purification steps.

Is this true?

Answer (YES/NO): YES